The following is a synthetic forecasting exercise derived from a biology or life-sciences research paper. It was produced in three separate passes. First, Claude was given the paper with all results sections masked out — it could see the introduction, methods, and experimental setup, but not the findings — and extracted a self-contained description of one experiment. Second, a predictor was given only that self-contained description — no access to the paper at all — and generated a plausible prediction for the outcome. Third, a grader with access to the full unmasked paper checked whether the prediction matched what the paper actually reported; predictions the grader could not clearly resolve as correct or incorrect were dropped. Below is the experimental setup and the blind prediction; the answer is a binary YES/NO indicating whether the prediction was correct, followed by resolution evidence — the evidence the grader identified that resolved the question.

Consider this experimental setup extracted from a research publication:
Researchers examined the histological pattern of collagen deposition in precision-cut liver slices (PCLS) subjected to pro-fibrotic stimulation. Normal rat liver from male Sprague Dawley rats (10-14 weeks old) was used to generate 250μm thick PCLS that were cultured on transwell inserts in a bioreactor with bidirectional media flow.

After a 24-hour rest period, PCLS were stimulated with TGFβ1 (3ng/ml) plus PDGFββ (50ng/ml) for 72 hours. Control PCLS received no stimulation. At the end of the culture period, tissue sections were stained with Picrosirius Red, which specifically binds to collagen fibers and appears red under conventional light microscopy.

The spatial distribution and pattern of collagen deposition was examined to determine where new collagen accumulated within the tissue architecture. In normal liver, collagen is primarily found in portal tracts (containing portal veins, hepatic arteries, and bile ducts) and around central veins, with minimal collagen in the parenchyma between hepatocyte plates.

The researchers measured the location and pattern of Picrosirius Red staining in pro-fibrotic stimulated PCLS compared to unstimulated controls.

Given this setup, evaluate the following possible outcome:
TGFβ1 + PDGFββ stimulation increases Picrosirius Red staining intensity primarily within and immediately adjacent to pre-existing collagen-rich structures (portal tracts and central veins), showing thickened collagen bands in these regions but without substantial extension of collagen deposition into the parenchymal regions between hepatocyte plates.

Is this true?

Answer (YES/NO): NO